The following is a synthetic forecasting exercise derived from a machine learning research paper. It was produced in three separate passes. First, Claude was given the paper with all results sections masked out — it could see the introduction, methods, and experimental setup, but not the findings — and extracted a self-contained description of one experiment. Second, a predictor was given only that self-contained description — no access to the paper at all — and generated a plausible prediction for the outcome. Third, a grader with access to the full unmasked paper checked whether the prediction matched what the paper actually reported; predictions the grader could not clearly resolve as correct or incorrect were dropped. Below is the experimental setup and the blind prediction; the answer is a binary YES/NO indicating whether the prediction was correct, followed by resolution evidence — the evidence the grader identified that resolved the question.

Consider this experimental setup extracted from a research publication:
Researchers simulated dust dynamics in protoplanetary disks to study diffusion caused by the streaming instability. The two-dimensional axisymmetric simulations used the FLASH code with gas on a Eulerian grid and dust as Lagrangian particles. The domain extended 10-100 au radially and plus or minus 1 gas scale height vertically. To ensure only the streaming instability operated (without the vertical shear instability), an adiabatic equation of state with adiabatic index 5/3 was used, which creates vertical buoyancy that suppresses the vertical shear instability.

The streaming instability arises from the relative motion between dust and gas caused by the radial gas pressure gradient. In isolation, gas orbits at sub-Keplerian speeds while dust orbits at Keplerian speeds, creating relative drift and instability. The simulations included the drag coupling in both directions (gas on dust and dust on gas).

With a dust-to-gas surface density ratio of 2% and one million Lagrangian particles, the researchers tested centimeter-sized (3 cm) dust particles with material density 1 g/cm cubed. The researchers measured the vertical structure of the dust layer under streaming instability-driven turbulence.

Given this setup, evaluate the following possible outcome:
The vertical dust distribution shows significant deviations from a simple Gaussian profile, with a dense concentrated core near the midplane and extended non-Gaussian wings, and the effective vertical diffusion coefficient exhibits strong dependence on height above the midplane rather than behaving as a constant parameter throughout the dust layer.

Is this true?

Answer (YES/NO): NO